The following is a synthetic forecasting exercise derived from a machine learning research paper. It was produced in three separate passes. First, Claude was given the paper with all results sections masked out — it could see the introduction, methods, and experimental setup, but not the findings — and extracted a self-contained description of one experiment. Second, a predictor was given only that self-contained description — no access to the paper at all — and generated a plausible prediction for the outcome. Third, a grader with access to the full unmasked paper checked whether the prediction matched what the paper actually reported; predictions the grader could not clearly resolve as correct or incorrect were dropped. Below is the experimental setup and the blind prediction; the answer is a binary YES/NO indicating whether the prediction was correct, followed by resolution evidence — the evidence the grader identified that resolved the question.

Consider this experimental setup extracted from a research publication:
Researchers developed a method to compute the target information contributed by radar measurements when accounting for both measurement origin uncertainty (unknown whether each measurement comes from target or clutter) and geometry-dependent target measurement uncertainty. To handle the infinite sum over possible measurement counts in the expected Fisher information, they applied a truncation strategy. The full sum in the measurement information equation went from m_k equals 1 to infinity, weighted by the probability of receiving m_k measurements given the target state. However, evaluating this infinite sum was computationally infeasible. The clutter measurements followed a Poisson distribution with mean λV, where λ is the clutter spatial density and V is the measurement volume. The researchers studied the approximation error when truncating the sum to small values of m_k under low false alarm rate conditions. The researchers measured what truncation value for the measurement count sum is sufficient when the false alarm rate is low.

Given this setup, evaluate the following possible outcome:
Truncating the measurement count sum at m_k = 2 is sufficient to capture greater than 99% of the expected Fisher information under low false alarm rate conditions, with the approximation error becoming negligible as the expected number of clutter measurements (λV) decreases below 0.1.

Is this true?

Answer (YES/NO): NO